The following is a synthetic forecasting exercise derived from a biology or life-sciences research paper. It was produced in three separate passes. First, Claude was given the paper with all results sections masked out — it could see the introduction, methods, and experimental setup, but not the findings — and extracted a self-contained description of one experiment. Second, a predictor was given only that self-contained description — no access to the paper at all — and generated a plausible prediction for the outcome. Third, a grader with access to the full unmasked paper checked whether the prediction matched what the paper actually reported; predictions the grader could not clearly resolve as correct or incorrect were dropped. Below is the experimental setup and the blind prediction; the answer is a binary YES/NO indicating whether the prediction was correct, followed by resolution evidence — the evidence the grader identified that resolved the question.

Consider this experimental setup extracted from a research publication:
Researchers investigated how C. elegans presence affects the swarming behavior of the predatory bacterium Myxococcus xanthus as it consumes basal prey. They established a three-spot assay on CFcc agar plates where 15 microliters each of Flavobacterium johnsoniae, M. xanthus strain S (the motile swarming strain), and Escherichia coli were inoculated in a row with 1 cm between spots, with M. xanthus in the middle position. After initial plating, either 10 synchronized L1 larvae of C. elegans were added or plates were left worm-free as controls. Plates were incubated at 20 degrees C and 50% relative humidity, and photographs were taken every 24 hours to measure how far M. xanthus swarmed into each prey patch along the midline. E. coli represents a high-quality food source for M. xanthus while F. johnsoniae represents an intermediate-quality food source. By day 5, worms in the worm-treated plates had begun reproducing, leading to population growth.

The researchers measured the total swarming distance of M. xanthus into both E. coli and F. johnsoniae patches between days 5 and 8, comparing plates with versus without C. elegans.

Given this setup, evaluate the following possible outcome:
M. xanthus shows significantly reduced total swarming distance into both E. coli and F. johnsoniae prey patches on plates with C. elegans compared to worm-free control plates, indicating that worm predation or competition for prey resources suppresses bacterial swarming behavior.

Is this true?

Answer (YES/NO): NO